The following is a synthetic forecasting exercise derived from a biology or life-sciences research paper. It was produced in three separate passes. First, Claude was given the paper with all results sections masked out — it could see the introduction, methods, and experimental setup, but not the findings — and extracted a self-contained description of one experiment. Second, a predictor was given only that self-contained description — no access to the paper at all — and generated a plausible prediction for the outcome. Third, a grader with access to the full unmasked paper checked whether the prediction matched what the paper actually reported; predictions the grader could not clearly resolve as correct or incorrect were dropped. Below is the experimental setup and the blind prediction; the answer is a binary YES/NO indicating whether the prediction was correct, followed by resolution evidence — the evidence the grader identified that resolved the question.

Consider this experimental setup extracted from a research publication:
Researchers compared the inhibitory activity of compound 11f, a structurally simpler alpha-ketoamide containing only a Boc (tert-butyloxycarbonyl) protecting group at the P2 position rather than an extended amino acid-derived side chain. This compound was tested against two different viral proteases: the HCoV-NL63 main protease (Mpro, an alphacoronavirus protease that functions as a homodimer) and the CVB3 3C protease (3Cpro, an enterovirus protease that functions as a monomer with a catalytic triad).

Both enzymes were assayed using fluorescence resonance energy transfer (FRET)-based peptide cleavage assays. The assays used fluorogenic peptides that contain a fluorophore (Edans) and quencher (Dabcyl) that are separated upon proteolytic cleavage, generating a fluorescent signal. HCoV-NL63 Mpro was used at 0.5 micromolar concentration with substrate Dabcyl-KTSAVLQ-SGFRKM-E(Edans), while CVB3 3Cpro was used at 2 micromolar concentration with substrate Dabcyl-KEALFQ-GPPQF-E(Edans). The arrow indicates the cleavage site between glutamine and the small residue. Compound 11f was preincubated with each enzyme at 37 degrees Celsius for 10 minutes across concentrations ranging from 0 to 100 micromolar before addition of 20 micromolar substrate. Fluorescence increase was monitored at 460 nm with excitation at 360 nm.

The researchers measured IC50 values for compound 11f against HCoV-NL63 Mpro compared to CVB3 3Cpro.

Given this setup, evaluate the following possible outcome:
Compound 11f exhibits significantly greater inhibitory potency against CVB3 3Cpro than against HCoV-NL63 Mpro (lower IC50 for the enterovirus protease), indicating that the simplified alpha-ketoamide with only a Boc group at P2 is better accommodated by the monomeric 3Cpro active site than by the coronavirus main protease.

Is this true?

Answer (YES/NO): NO